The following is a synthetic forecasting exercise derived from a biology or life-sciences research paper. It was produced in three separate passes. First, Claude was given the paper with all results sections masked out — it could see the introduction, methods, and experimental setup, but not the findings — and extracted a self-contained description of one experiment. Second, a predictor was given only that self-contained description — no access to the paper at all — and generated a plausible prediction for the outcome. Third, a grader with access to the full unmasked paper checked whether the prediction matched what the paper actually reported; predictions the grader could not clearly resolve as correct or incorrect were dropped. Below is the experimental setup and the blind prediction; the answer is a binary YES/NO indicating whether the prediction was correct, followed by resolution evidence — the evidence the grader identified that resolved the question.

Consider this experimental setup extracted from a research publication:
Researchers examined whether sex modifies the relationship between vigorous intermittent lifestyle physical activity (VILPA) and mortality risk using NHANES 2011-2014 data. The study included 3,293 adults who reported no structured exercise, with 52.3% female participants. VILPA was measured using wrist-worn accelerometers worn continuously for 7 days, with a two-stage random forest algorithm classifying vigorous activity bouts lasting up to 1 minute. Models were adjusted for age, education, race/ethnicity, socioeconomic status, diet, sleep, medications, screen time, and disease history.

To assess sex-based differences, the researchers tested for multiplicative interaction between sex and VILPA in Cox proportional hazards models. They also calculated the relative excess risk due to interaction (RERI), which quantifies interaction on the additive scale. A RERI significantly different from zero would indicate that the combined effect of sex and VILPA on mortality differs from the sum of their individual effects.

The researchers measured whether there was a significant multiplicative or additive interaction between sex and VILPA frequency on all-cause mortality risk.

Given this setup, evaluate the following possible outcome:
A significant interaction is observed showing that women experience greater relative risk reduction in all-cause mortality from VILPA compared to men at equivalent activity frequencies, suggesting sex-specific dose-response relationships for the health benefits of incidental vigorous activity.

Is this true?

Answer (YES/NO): NO